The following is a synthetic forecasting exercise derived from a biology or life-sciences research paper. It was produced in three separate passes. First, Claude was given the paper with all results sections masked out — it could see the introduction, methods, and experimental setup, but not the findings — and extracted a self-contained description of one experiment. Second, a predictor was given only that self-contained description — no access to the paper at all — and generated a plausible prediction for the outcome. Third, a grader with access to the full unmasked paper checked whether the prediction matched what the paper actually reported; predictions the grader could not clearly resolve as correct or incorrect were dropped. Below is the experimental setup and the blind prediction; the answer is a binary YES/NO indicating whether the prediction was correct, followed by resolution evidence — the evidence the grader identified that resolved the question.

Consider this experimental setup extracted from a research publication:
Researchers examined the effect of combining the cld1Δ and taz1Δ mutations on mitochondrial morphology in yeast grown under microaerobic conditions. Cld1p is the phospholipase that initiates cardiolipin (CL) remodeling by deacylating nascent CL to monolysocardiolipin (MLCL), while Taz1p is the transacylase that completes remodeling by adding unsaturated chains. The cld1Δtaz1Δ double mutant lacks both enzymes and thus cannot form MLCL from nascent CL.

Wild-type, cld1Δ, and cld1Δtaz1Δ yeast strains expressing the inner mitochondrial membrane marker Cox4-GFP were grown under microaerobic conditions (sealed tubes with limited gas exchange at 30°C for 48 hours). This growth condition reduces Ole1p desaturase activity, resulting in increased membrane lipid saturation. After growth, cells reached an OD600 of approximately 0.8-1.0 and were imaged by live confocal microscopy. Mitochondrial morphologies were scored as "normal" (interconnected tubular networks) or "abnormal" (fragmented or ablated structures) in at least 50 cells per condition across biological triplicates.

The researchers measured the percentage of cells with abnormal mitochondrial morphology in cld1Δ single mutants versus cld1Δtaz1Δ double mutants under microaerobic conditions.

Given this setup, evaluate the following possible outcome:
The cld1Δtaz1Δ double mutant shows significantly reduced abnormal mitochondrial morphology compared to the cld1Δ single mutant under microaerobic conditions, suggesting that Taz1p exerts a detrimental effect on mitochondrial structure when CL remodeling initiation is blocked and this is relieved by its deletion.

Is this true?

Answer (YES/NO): NO